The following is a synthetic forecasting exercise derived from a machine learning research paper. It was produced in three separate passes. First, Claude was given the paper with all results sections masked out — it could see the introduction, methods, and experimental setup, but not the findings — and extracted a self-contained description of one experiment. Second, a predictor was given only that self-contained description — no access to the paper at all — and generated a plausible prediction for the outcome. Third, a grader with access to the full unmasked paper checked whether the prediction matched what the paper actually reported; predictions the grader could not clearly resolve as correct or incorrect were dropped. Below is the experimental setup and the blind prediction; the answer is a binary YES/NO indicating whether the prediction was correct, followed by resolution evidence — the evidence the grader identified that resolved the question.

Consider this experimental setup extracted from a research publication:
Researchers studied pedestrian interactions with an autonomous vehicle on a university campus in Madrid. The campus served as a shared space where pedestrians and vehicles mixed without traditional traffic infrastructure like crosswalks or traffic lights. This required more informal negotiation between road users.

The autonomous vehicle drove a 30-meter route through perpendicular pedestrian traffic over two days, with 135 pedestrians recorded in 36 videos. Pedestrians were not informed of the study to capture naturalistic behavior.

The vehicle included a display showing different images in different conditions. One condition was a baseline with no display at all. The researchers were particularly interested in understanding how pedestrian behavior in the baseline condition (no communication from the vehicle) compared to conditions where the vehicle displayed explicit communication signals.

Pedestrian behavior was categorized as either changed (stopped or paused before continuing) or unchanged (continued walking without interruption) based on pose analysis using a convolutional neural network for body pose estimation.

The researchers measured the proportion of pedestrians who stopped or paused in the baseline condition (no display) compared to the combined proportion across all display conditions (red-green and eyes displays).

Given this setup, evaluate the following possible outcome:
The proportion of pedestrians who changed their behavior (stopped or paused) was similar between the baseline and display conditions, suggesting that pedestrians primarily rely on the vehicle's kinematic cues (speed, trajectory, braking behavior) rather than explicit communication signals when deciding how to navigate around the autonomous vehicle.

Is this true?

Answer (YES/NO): YES